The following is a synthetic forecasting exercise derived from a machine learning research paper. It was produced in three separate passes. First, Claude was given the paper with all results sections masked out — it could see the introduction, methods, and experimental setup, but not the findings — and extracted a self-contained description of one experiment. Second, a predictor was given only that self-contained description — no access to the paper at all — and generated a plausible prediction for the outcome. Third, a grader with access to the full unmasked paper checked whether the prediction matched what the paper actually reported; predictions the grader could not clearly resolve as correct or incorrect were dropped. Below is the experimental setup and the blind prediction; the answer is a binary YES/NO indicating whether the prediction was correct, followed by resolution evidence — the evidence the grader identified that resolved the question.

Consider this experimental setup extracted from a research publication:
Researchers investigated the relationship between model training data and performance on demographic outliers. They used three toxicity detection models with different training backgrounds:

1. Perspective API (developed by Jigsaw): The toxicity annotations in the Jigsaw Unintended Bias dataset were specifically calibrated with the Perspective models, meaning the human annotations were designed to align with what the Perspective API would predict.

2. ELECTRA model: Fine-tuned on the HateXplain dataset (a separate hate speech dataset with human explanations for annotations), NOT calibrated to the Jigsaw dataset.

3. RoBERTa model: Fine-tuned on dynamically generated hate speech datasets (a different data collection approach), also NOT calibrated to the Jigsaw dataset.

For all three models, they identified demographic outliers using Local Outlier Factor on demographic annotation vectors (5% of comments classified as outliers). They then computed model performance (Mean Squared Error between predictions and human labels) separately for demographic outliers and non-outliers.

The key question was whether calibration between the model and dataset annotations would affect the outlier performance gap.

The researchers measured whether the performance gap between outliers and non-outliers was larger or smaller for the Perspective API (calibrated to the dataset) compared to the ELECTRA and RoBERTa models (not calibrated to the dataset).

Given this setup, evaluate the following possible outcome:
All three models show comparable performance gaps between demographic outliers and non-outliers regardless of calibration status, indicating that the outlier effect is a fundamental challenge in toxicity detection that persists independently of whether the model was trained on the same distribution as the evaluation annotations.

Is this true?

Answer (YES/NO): NO